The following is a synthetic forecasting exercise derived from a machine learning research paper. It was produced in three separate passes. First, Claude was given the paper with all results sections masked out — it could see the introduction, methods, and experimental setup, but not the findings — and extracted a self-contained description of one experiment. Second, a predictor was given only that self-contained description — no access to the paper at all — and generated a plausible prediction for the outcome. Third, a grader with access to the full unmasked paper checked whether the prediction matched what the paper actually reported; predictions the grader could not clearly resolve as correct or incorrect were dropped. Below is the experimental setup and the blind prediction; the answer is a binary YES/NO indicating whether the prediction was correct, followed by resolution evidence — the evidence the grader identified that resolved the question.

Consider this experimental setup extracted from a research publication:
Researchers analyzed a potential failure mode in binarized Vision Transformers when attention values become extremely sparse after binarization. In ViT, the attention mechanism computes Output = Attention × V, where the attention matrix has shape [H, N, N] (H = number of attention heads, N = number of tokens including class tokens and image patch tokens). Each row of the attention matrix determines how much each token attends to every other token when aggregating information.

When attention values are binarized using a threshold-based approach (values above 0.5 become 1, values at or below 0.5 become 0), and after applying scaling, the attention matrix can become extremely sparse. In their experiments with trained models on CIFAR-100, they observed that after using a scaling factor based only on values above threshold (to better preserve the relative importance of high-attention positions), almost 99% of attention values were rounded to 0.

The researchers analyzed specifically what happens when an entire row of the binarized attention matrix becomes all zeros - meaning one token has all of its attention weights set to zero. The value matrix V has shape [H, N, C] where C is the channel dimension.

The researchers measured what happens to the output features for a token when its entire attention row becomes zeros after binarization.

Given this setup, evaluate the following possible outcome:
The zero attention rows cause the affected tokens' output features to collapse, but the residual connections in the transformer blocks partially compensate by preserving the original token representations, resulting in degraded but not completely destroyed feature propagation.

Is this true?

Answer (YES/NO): NO